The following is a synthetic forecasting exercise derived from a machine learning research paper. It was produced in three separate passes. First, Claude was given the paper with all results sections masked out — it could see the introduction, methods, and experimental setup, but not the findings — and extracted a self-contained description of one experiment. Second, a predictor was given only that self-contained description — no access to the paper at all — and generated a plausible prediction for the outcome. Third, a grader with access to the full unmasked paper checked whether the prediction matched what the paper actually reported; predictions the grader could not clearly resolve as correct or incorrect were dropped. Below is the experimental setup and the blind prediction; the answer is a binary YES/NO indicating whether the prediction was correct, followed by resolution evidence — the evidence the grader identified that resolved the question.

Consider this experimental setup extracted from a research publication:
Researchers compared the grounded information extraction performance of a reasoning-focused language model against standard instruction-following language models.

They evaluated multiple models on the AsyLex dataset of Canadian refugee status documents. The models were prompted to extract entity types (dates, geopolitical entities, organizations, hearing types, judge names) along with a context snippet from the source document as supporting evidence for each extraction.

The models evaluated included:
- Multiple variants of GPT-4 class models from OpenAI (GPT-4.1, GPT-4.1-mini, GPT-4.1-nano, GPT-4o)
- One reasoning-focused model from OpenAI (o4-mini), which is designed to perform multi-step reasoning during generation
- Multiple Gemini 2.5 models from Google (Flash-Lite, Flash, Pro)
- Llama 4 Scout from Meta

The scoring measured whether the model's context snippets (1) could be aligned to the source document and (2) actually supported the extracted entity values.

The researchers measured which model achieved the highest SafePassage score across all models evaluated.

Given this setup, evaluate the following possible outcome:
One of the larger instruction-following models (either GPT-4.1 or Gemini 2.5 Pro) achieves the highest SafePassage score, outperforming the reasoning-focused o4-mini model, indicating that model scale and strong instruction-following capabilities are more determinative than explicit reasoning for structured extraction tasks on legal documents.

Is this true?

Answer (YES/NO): NO